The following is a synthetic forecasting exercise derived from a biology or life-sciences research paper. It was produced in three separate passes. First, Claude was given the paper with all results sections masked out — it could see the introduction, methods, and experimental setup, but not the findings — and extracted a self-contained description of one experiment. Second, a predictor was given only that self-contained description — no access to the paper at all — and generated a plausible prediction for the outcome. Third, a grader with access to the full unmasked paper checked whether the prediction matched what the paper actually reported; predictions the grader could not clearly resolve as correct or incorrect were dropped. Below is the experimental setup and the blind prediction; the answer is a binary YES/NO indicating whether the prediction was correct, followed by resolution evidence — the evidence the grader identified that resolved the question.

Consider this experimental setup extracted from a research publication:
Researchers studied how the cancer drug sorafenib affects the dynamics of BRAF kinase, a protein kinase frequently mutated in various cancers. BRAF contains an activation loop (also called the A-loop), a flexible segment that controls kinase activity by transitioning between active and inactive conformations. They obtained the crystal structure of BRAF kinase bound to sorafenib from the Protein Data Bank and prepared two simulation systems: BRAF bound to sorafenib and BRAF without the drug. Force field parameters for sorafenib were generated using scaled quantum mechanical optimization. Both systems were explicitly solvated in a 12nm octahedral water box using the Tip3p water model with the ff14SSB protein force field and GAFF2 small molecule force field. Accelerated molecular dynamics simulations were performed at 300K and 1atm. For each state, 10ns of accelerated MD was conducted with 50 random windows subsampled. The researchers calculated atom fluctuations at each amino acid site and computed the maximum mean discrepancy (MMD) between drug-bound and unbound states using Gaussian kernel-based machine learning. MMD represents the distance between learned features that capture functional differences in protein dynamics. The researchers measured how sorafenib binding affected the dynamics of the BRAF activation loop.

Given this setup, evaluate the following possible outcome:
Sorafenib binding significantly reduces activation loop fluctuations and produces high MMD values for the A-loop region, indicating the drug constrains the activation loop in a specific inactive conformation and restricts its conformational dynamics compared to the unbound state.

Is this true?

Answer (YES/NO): NO